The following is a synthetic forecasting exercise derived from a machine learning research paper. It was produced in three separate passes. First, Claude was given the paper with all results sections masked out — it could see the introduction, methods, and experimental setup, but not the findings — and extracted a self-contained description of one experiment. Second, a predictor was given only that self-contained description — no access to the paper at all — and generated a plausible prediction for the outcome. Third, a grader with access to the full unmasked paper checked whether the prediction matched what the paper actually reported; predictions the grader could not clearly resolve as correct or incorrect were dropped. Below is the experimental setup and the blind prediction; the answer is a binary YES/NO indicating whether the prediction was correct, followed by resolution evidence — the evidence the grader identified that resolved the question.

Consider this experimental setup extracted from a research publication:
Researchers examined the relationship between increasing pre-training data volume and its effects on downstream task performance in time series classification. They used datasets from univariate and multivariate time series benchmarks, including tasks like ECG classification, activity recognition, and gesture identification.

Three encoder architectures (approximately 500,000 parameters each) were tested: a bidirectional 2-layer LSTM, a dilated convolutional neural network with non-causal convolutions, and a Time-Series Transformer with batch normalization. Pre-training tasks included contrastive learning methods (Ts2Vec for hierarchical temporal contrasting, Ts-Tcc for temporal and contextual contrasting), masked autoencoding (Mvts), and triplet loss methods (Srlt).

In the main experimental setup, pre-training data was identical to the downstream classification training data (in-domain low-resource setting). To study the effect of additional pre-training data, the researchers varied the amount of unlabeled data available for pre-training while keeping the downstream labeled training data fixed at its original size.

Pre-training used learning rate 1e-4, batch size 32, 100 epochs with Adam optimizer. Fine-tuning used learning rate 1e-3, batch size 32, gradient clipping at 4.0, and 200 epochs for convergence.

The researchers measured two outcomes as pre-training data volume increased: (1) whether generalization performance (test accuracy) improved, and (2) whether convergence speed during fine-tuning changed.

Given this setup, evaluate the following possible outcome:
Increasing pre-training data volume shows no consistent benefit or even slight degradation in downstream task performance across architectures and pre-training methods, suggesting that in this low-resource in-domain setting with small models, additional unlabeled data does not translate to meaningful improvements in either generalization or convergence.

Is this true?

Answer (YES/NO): NO